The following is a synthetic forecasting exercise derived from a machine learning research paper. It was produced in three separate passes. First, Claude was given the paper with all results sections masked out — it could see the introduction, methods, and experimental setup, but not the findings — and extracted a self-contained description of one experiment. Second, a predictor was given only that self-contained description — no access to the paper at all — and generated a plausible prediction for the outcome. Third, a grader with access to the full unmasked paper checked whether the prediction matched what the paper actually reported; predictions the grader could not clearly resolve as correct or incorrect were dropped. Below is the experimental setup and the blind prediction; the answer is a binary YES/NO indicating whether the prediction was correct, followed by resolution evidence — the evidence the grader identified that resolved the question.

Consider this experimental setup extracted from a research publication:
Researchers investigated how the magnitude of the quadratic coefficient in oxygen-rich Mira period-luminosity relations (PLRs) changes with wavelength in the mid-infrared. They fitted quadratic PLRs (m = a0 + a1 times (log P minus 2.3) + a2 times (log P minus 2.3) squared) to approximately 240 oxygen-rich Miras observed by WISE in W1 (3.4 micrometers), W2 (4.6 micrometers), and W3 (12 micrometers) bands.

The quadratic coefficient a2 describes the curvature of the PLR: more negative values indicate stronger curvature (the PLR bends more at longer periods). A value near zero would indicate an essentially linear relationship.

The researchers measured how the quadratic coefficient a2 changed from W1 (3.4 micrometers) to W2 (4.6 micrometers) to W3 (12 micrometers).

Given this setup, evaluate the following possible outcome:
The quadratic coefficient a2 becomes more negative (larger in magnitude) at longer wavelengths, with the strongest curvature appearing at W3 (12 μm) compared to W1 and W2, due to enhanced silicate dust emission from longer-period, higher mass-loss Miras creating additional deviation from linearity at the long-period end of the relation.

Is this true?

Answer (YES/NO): YES